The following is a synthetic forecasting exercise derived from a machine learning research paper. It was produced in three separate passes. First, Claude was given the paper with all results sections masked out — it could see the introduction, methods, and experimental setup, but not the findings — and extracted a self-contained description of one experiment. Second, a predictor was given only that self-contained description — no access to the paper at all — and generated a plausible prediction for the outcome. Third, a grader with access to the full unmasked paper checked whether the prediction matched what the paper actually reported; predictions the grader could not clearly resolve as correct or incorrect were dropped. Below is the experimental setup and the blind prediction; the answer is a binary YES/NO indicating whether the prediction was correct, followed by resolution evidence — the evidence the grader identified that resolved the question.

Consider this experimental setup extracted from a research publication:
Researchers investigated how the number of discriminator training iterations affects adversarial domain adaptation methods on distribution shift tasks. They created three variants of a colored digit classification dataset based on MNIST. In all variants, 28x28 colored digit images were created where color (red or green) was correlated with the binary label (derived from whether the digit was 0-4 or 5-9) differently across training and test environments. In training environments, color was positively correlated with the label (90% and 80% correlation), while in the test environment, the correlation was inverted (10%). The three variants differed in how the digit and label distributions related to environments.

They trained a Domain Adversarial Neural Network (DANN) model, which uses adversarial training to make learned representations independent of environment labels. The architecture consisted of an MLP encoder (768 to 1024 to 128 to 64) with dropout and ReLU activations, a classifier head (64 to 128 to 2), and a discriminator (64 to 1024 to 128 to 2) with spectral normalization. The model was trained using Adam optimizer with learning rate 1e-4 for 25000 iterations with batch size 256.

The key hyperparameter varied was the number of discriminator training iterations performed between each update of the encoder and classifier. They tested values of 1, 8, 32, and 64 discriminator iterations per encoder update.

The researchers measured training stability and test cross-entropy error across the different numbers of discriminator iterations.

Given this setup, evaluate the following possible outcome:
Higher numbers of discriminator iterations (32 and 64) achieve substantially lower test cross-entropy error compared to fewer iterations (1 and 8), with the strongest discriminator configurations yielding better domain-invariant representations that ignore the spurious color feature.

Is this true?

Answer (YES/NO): YES